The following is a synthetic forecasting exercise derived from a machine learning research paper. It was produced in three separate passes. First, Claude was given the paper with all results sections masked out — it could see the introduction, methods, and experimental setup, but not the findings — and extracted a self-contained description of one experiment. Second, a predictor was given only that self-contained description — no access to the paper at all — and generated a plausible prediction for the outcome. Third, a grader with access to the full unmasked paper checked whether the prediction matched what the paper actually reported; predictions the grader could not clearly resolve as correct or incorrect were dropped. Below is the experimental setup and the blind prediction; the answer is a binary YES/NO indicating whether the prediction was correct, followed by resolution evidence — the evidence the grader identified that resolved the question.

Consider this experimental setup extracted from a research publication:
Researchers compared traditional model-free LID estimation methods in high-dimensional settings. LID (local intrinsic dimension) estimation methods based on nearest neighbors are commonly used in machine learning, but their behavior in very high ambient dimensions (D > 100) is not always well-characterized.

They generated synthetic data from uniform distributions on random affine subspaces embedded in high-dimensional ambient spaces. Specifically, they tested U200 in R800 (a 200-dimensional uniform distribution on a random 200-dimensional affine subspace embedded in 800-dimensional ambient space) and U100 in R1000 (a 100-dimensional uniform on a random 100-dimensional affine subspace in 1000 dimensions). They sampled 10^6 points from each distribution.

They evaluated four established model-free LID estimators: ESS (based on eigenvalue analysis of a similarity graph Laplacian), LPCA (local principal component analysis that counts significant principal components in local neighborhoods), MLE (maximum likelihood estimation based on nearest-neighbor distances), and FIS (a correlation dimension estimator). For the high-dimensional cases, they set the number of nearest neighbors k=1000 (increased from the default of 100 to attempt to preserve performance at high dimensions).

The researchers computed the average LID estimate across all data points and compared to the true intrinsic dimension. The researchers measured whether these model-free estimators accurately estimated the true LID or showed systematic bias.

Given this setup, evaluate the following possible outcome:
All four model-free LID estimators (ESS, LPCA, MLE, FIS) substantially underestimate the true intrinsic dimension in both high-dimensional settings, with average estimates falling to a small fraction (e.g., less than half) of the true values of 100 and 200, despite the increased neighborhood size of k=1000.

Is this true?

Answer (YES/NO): NO